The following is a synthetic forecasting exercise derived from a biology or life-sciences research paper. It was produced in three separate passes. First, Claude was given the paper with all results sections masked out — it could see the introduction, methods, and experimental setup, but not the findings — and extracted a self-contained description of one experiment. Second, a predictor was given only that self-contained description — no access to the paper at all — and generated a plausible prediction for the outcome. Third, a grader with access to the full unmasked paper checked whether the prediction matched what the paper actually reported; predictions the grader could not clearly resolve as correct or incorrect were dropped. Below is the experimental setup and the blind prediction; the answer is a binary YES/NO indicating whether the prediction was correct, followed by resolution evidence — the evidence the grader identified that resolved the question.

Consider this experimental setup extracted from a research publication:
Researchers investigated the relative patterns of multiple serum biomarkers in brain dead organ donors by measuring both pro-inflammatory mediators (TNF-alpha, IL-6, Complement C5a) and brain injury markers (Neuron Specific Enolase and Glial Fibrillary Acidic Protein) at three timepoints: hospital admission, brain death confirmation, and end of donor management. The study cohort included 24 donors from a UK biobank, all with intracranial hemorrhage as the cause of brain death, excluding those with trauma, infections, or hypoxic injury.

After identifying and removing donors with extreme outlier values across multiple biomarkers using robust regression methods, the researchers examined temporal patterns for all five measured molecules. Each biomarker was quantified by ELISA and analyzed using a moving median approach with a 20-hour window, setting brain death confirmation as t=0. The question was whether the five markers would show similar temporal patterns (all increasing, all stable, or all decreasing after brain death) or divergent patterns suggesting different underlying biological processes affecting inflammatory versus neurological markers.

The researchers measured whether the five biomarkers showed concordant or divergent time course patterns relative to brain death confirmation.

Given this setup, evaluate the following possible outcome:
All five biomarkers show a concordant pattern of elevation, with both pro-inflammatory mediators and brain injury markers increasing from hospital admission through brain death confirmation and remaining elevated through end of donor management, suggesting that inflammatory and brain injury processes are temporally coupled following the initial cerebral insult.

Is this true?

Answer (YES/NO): NO